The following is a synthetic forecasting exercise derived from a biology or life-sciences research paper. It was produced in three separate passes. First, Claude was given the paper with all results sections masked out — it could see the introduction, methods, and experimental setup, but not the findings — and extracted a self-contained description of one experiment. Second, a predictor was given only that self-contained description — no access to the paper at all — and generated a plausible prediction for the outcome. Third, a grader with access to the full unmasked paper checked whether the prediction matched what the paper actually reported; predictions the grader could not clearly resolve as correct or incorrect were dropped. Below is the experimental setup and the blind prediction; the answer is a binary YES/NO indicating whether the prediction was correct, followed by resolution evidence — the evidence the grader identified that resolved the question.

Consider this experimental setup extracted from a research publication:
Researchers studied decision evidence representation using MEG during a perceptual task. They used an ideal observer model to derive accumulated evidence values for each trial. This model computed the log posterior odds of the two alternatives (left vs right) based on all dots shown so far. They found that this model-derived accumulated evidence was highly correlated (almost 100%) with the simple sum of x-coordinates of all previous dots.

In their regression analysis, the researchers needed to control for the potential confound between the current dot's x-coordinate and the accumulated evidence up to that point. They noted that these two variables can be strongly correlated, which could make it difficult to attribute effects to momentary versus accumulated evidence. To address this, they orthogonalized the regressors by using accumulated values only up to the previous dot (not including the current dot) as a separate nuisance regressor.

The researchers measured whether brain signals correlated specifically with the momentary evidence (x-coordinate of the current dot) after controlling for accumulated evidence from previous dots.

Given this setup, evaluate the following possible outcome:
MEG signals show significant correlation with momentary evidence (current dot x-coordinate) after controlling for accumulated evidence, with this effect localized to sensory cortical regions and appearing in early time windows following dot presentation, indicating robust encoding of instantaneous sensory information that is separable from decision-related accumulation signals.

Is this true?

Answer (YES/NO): NO